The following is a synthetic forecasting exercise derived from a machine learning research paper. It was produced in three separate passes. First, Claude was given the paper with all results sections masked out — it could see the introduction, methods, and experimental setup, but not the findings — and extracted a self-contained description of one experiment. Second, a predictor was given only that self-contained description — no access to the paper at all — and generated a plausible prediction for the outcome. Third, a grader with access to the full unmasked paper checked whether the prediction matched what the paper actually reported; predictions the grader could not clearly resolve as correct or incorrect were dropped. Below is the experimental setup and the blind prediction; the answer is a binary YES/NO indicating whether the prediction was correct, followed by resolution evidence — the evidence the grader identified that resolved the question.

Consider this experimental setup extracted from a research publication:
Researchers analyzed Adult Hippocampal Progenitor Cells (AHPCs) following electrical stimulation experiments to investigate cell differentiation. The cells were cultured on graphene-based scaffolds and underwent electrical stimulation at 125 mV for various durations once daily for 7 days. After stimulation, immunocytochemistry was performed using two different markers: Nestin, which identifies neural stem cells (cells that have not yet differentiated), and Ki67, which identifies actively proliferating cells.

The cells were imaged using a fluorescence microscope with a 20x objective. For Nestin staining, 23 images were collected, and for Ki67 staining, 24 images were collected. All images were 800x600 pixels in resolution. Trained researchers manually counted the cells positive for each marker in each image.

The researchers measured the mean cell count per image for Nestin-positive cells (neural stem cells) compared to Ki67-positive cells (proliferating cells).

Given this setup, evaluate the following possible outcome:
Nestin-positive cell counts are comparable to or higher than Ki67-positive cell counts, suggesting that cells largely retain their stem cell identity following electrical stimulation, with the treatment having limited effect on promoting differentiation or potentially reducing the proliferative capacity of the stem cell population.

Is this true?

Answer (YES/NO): YES